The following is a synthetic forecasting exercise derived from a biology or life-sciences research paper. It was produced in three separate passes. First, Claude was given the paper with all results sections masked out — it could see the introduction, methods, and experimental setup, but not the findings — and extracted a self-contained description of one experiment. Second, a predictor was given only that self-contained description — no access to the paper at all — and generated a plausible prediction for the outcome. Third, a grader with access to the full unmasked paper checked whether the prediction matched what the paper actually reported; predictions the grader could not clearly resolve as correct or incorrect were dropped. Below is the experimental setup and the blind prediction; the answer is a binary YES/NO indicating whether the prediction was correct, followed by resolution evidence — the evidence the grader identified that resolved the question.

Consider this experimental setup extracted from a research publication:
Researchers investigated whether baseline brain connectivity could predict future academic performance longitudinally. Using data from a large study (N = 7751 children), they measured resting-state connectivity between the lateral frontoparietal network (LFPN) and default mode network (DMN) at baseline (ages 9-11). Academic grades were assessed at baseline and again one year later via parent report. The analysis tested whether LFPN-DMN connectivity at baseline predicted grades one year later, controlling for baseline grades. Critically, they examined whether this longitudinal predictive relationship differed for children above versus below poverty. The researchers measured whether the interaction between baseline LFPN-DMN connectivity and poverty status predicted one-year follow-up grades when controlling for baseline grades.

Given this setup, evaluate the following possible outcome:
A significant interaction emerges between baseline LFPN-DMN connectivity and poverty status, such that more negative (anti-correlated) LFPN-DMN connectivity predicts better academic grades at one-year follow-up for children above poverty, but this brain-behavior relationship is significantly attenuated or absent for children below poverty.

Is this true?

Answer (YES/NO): NO